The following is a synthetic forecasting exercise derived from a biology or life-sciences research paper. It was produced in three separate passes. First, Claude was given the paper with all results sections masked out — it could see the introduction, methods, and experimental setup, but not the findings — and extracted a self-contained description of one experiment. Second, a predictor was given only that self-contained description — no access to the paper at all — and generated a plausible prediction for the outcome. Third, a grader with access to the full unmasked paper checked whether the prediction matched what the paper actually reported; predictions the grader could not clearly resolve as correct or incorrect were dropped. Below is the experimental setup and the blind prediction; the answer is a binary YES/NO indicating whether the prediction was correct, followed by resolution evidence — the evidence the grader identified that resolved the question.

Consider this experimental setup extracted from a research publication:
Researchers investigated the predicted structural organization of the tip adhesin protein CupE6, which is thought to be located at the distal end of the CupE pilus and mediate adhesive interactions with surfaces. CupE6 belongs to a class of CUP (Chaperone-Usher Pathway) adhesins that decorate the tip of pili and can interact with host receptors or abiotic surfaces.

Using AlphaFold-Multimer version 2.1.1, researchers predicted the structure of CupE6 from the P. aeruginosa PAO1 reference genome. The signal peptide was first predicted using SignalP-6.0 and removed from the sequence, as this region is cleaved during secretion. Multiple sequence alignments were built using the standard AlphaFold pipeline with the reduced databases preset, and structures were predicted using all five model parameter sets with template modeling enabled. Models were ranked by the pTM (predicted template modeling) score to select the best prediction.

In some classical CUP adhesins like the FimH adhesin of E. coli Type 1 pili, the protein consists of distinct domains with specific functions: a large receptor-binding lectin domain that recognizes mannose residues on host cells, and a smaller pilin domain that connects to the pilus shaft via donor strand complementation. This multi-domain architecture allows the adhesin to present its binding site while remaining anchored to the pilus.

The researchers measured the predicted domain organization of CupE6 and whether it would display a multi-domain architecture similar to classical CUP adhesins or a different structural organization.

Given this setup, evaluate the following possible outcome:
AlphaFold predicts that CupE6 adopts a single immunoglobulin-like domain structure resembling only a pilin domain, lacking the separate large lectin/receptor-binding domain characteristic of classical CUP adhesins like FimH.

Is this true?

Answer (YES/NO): NO